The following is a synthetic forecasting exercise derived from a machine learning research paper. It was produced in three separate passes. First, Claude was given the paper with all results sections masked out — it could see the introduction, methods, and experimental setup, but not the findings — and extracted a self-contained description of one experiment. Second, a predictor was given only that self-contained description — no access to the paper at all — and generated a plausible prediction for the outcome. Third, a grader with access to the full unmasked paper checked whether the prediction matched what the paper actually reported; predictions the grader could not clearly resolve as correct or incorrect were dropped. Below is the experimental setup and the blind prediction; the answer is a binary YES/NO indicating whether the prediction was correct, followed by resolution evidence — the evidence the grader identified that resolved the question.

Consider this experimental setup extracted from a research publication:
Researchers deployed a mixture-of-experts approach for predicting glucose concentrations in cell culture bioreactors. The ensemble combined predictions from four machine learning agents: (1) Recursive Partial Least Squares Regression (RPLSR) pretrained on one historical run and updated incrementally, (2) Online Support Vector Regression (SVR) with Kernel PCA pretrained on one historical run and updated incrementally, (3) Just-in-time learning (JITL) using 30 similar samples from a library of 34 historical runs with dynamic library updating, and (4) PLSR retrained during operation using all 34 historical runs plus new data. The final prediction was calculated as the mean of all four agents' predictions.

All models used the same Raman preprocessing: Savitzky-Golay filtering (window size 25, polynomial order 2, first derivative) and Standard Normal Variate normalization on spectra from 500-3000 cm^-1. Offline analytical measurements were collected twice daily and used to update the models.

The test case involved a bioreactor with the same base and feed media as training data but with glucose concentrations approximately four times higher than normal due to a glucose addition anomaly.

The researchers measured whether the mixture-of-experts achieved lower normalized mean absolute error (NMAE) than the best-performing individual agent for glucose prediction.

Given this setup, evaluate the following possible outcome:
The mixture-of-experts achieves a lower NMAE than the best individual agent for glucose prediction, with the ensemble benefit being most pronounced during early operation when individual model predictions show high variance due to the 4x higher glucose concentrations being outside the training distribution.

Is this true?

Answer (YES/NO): NO